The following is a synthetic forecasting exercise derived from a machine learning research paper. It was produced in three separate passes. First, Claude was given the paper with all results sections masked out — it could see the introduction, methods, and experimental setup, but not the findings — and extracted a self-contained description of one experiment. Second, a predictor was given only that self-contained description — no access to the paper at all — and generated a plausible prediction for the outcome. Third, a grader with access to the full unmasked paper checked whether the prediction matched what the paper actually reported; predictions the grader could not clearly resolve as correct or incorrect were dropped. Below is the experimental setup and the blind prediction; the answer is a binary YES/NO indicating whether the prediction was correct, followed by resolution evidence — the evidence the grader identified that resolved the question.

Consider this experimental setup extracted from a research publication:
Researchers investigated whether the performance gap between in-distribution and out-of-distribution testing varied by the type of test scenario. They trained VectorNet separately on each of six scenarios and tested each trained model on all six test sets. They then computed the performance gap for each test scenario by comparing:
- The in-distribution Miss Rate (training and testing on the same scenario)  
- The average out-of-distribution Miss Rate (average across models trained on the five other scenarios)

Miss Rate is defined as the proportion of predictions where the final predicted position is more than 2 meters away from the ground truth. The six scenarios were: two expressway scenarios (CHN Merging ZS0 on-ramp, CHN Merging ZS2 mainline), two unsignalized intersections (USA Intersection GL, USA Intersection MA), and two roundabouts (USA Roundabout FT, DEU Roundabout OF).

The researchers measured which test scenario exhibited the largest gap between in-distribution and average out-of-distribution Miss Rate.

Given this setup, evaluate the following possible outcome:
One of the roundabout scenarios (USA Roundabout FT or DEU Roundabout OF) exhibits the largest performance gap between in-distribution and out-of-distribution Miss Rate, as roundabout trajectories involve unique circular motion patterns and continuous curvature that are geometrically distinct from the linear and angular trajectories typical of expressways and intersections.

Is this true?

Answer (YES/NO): NO